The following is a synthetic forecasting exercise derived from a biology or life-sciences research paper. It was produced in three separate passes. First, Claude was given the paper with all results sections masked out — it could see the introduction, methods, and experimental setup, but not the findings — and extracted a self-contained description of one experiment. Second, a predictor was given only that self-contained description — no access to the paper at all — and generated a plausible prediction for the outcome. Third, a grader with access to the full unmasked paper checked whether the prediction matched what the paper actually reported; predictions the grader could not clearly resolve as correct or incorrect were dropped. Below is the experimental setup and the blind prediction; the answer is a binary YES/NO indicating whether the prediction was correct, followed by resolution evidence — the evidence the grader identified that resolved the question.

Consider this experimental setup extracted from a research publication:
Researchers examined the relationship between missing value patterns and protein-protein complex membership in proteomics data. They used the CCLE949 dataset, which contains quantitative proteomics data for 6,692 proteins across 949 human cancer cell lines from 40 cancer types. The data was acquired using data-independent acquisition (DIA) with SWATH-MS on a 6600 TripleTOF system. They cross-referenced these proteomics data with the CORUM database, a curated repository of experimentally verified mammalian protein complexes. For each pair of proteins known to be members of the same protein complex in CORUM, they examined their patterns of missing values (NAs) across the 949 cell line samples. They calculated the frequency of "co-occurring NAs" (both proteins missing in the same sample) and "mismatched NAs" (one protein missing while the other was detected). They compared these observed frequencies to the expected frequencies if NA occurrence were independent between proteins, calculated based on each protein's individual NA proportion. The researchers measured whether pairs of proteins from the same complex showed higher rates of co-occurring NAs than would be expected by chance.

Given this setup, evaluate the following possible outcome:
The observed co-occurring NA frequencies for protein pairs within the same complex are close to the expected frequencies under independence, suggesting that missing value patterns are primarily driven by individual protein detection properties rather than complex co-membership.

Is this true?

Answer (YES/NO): NO